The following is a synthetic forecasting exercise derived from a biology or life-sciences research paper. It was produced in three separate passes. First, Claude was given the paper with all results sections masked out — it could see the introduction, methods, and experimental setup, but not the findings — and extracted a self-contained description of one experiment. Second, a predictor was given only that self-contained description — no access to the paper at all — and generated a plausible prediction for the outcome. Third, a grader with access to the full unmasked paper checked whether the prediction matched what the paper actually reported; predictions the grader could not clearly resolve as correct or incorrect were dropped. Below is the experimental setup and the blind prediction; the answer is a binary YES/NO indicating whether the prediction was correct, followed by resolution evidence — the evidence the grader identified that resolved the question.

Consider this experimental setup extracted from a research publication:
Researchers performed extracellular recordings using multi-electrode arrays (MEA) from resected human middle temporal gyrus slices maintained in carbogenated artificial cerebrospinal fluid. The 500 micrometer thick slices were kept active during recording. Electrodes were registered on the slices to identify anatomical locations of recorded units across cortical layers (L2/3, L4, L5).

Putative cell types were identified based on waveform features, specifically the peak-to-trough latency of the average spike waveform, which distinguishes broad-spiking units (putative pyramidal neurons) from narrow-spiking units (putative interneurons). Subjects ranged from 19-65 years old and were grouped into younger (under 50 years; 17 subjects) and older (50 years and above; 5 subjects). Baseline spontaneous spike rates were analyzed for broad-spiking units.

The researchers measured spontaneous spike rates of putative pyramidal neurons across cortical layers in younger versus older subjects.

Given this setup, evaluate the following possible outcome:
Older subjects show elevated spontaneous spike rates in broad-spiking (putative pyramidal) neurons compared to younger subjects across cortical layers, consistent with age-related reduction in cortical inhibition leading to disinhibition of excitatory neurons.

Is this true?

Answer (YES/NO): NO